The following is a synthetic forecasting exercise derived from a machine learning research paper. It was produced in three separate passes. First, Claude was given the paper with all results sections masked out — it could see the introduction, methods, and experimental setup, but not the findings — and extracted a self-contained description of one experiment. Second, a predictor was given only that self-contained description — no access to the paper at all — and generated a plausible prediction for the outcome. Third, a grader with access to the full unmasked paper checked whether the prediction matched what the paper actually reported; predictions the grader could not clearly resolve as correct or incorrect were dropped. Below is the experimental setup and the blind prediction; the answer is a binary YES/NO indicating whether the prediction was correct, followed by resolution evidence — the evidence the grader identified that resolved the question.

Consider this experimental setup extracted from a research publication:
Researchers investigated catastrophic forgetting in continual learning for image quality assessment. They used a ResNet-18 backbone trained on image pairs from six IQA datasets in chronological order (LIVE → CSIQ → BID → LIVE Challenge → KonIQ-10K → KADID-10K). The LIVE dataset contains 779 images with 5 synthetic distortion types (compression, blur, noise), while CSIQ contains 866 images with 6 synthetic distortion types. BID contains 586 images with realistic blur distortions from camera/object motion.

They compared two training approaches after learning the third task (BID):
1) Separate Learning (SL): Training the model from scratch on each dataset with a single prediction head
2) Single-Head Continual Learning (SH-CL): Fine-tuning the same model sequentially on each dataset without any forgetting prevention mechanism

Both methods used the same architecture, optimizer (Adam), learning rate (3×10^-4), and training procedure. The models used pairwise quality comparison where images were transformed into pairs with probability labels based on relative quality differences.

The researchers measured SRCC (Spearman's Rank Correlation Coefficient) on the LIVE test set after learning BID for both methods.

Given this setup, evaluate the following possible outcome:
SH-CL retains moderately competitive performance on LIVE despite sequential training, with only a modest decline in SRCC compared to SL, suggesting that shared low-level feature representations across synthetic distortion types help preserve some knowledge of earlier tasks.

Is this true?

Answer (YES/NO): NO